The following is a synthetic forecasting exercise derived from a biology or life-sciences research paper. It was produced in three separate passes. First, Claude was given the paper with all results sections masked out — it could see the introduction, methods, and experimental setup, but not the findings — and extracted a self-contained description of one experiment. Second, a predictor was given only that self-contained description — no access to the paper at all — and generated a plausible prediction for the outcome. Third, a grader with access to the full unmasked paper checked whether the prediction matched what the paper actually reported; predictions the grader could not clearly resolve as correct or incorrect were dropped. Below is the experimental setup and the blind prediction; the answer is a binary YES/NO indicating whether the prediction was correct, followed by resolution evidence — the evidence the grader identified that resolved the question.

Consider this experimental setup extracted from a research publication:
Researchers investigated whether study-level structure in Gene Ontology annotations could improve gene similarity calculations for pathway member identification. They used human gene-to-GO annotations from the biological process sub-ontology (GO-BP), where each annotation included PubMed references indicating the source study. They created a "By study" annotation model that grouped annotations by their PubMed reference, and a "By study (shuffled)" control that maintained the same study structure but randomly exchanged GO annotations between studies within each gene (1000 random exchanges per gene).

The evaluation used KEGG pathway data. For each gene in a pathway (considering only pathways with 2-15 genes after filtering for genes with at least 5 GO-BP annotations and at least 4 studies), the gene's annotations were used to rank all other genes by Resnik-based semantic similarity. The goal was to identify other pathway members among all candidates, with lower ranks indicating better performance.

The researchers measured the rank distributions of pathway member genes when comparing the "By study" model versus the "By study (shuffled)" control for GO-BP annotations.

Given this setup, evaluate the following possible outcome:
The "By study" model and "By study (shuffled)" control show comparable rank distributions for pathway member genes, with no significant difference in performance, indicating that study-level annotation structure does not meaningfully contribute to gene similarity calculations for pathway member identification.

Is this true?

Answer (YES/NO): NO